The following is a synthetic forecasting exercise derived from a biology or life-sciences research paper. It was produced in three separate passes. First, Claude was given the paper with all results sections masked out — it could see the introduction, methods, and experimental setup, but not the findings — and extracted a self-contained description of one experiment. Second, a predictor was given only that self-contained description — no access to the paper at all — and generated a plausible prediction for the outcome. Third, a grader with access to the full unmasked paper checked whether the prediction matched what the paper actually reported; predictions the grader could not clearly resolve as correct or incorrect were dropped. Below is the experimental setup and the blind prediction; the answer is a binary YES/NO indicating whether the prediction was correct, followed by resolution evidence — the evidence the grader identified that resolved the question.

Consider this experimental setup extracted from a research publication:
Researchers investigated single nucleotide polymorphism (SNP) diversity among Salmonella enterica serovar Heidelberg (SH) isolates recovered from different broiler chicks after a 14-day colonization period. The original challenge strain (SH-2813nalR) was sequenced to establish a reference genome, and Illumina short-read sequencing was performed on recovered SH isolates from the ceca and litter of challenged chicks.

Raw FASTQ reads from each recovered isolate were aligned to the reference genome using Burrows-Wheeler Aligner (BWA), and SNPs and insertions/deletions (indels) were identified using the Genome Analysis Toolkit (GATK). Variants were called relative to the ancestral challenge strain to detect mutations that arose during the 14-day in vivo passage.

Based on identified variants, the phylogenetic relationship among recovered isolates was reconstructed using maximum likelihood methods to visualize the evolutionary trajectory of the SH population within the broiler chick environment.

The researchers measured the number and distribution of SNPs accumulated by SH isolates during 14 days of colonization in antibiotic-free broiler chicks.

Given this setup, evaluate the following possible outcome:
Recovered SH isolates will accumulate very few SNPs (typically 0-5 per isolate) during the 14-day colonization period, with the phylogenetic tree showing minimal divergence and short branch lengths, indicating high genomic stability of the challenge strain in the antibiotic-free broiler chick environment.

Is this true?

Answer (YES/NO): NO